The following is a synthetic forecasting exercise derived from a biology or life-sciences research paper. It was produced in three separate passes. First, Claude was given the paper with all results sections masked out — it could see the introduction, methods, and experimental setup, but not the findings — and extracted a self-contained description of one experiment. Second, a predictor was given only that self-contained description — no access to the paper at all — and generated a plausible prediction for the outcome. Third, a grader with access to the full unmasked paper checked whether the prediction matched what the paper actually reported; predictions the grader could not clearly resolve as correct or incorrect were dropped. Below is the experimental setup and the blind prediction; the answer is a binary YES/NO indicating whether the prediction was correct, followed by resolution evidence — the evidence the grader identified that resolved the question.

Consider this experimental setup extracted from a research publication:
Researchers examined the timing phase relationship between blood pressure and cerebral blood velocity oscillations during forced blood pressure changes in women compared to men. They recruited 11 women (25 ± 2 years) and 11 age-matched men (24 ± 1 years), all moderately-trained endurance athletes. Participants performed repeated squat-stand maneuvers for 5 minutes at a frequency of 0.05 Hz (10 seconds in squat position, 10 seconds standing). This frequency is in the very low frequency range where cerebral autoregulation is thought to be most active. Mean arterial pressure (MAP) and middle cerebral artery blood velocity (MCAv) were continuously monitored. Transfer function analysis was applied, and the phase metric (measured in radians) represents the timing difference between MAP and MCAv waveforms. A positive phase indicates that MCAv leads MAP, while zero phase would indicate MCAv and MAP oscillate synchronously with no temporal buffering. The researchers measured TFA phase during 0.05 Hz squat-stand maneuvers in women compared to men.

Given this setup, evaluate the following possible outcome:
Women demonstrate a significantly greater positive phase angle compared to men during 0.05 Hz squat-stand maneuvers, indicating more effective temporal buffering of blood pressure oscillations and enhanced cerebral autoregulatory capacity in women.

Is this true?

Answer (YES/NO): NO